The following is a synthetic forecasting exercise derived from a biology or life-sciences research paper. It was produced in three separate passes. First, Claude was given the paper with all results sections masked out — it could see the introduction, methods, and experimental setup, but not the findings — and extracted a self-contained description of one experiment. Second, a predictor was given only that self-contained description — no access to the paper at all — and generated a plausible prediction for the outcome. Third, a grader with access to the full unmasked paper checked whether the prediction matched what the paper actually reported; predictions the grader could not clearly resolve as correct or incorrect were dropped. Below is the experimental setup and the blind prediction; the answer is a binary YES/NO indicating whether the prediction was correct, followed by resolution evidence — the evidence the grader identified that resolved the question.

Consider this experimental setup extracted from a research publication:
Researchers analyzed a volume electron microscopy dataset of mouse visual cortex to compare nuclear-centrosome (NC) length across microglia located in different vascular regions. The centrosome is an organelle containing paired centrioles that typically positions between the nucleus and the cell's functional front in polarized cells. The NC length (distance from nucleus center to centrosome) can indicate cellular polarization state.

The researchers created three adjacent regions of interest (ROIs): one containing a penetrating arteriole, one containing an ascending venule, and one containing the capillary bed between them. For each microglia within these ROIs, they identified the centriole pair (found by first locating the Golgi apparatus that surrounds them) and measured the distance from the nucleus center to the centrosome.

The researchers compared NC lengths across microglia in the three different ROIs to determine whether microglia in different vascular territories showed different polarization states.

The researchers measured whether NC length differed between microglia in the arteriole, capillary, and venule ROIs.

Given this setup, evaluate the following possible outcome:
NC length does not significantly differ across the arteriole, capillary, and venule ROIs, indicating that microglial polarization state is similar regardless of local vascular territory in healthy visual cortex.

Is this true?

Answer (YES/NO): NO